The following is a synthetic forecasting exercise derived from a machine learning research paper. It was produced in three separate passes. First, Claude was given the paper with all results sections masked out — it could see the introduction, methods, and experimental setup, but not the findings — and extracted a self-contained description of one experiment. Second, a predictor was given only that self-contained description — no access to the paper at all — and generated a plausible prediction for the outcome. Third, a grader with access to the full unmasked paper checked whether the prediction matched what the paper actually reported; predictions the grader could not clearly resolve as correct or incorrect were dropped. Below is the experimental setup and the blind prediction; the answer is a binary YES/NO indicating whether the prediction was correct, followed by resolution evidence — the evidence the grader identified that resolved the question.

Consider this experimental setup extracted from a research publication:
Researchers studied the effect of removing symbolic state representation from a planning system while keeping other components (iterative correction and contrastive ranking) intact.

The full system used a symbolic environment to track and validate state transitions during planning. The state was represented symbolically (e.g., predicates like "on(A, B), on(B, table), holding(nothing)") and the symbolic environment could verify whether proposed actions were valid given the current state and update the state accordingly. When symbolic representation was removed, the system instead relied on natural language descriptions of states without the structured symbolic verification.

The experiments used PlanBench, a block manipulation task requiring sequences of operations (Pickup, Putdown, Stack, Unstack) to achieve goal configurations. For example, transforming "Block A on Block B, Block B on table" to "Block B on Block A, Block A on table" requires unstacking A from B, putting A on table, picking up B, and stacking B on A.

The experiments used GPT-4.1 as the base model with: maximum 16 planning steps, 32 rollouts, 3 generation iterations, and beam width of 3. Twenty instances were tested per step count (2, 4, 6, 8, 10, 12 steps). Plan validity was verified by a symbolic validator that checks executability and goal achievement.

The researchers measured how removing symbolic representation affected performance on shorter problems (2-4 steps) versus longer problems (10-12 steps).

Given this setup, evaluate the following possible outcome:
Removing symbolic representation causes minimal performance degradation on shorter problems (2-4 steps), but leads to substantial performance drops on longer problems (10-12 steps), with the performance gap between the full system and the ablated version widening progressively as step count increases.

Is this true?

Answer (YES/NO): NO